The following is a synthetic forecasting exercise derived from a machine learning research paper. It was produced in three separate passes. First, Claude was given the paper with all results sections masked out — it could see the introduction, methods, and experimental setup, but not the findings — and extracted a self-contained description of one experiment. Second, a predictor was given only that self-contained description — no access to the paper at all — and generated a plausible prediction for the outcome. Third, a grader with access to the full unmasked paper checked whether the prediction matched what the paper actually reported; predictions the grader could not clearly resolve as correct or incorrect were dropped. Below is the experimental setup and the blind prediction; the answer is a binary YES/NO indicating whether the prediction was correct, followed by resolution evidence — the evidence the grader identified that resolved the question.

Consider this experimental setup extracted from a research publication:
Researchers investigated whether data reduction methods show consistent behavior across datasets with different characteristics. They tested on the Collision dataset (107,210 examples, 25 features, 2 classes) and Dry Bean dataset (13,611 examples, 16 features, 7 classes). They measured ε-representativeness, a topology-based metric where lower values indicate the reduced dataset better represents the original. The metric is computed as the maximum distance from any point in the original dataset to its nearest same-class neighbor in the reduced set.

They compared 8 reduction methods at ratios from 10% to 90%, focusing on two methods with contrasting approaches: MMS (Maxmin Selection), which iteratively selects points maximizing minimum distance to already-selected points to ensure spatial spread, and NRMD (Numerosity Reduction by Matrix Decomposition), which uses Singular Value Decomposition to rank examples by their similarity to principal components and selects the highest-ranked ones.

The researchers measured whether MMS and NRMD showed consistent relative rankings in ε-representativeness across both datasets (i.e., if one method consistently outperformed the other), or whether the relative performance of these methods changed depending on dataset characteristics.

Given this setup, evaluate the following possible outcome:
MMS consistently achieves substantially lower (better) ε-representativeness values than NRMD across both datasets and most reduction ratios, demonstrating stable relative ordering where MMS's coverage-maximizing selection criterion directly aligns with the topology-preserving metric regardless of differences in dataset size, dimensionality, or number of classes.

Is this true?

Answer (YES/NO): YES